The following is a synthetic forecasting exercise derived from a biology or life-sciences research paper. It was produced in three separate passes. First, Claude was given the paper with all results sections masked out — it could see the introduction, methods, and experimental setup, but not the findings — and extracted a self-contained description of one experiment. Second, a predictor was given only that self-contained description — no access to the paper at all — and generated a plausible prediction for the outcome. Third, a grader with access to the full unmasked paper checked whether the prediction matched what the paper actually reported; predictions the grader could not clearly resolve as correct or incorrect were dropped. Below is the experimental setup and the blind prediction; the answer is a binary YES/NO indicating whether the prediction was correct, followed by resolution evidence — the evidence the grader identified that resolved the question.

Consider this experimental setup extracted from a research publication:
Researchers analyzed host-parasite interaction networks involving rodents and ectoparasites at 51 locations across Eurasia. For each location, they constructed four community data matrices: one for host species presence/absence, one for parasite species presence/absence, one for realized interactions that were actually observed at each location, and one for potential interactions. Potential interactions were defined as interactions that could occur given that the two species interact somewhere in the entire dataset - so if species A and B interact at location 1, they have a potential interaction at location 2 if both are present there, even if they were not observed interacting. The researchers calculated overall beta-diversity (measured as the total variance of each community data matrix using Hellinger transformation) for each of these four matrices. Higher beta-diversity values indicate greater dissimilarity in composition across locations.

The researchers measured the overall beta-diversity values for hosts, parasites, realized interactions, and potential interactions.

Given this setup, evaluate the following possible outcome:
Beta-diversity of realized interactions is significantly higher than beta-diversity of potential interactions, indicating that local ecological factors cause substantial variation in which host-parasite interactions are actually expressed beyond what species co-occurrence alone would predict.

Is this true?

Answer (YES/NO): NO